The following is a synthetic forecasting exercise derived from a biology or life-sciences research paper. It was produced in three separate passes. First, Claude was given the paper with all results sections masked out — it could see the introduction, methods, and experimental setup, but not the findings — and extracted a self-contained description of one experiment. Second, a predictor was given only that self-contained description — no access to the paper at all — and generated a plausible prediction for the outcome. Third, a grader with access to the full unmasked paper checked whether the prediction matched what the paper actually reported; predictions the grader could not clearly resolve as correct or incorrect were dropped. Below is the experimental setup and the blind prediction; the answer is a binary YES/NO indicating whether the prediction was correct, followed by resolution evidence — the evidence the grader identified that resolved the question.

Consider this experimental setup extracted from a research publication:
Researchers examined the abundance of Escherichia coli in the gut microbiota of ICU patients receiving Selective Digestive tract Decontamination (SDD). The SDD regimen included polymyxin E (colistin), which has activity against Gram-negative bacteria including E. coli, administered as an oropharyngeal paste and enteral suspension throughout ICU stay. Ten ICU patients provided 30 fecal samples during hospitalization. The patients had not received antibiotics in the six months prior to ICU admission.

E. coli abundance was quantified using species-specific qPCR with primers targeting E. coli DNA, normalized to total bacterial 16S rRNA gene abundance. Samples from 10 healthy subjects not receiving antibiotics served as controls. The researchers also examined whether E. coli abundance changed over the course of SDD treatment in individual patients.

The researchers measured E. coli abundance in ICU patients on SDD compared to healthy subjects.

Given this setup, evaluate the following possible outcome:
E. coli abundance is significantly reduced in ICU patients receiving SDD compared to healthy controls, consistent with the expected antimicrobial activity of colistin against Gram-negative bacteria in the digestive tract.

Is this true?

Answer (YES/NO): YES